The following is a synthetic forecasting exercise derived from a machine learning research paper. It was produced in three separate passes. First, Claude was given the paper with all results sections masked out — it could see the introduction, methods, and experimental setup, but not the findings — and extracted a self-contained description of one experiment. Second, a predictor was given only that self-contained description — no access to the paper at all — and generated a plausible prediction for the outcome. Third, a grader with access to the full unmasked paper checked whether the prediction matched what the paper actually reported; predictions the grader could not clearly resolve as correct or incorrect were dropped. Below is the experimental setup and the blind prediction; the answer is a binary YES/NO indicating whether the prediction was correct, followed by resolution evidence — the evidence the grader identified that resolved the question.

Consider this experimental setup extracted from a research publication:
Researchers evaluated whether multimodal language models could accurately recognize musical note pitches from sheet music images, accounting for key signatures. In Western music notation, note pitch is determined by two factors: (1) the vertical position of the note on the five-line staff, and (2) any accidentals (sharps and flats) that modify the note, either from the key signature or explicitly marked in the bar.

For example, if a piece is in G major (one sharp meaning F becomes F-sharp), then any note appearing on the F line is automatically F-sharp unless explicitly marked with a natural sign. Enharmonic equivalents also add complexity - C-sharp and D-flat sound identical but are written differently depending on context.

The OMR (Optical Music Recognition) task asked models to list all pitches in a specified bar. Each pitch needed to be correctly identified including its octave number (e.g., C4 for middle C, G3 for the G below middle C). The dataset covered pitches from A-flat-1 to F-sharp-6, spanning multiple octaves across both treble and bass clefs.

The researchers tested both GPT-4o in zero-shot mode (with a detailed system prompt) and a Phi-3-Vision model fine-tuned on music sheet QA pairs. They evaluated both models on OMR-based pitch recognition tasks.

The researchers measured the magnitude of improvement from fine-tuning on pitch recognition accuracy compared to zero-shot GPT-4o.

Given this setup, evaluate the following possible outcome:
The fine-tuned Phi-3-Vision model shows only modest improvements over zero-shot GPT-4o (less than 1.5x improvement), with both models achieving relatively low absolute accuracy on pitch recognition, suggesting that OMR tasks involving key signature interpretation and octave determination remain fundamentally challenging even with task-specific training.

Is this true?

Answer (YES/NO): NO